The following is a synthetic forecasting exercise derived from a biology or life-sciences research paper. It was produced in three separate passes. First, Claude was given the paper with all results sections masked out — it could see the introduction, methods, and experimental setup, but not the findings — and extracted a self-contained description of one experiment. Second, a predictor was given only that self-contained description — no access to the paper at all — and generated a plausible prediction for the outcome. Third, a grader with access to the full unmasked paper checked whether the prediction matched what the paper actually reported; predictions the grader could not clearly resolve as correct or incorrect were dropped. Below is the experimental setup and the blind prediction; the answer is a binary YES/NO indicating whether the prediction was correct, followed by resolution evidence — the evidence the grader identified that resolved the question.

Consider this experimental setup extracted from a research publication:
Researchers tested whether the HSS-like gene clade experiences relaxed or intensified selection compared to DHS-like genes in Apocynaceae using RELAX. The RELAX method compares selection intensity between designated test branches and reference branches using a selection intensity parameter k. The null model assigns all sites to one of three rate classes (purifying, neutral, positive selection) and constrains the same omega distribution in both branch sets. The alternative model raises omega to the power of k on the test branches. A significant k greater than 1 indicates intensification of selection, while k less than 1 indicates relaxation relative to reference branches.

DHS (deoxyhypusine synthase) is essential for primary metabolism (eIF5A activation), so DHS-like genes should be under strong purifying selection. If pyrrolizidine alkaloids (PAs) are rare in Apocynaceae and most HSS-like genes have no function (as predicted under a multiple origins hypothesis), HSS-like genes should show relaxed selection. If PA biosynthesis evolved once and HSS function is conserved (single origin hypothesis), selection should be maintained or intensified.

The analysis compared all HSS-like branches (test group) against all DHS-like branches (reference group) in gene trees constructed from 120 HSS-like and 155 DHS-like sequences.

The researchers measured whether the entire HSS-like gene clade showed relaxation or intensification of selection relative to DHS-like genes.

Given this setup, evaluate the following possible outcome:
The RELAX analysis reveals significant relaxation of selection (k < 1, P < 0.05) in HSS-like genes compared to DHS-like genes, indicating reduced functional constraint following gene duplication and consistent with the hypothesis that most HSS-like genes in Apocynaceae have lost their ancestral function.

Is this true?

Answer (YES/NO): NO